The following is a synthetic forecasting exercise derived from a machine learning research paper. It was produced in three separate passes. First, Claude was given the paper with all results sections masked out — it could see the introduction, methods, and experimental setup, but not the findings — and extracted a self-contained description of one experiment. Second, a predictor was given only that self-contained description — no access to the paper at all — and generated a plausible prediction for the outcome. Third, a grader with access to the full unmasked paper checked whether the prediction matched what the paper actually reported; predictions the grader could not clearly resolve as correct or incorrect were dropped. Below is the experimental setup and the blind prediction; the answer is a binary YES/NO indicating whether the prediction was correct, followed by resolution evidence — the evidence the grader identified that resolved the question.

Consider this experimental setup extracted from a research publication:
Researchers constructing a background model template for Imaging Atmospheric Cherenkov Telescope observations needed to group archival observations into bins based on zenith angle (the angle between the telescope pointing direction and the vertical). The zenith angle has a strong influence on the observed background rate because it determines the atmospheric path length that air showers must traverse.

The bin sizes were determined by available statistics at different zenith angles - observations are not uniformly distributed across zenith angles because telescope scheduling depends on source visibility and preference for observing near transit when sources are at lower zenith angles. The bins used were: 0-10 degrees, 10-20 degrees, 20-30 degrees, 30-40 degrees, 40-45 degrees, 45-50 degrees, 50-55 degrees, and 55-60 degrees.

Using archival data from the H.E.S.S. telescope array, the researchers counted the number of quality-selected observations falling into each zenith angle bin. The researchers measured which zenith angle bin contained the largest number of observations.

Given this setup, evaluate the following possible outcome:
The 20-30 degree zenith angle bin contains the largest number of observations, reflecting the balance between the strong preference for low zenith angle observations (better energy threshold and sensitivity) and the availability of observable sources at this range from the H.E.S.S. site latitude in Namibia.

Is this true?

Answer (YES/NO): YES